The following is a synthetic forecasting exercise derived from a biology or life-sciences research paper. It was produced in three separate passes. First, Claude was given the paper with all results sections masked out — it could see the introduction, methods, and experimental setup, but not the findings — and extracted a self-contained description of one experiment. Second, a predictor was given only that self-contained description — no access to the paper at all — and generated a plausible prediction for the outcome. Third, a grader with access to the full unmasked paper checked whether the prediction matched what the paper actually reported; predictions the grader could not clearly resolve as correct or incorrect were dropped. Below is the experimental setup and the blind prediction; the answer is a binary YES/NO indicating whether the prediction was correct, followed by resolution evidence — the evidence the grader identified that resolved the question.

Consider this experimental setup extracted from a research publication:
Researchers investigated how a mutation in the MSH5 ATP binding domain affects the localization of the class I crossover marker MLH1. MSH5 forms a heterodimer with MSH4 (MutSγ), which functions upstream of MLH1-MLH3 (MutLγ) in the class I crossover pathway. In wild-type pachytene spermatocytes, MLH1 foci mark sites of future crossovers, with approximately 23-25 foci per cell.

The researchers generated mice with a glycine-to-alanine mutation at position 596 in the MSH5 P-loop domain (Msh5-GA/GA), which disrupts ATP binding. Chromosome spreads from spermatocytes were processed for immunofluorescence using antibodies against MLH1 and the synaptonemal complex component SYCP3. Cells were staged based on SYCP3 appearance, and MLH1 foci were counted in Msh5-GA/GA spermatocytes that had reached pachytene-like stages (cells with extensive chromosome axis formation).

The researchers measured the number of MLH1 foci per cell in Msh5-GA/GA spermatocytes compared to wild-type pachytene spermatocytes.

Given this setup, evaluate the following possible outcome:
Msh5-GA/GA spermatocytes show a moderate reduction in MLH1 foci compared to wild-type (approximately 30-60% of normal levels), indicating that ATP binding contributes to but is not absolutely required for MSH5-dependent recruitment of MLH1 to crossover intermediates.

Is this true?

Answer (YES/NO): NO